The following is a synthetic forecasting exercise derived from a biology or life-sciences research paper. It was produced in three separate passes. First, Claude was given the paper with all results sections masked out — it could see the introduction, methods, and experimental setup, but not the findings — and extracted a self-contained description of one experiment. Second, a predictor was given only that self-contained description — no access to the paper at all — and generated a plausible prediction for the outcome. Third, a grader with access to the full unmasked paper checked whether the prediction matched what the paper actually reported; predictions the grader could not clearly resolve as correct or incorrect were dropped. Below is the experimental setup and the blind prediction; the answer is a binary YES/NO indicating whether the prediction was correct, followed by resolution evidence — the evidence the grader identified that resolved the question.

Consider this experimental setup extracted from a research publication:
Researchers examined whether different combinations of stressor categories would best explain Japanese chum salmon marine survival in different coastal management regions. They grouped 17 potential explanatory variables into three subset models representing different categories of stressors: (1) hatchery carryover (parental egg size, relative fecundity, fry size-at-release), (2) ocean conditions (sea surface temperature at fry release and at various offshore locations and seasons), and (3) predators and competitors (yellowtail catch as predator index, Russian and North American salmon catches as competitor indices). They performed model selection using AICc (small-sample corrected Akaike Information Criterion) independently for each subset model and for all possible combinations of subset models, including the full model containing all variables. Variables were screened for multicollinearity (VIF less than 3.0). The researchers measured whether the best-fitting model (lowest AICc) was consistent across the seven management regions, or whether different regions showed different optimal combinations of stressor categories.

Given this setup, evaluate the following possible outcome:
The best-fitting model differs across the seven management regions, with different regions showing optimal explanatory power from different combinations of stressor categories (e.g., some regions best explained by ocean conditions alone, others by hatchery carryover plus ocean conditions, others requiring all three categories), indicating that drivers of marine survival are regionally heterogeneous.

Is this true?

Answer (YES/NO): YES